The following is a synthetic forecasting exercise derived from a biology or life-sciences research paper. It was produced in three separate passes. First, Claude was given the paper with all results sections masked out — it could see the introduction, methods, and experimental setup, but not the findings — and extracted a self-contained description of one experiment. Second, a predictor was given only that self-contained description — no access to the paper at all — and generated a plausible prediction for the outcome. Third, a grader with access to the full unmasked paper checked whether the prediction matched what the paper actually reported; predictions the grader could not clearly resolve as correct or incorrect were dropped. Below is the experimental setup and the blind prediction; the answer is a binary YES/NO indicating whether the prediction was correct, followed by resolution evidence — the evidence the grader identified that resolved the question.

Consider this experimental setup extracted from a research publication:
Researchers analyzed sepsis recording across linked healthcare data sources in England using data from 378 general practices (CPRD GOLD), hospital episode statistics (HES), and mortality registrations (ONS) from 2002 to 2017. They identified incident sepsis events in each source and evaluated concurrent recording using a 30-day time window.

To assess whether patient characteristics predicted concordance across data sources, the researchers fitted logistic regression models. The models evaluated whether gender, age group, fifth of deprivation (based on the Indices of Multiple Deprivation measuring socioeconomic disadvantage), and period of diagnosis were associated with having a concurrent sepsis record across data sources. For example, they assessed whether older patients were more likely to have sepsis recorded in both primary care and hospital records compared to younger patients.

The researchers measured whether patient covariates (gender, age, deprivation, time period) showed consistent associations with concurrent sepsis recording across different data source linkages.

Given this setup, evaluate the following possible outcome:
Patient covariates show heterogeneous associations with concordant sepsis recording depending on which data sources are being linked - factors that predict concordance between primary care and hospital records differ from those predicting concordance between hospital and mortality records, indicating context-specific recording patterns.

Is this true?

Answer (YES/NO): YES